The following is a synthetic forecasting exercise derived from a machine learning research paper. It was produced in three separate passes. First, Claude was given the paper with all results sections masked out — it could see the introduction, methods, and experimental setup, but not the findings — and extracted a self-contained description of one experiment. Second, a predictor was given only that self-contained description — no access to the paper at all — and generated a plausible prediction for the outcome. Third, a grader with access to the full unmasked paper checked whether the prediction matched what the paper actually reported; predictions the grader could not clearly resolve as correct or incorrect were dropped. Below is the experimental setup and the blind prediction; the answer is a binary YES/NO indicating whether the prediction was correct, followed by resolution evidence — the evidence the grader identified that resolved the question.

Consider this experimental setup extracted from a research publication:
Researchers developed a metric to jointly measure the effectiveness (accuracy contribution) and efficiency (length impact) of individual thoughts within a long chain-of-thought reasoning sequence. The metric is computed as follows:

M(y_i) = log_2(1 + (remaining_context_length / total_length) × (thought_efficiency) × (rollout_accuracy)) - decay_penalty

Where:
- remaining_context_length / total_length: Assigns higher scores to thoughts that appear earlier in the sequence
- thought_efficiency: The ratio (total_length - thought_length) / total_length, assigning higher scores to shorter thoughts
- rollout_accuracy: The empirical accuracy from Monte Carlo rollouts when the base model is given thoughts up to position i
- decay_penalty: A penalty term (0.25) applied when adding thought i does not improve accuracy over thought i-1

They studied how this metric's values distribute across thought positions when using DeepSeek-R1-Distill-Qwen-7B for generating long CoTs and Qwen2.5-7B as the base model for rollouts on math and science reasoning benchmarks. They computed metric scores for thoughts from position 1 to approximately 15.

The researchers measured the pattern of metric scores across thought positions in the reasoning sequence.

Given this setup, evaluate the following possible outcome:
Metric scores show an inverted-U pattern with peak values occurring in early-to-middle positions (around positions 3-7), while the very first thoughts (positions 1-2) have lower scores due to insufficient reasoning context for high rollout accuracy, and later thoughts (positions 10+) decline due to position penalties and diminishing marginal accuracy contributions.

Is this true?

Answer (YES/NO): NO